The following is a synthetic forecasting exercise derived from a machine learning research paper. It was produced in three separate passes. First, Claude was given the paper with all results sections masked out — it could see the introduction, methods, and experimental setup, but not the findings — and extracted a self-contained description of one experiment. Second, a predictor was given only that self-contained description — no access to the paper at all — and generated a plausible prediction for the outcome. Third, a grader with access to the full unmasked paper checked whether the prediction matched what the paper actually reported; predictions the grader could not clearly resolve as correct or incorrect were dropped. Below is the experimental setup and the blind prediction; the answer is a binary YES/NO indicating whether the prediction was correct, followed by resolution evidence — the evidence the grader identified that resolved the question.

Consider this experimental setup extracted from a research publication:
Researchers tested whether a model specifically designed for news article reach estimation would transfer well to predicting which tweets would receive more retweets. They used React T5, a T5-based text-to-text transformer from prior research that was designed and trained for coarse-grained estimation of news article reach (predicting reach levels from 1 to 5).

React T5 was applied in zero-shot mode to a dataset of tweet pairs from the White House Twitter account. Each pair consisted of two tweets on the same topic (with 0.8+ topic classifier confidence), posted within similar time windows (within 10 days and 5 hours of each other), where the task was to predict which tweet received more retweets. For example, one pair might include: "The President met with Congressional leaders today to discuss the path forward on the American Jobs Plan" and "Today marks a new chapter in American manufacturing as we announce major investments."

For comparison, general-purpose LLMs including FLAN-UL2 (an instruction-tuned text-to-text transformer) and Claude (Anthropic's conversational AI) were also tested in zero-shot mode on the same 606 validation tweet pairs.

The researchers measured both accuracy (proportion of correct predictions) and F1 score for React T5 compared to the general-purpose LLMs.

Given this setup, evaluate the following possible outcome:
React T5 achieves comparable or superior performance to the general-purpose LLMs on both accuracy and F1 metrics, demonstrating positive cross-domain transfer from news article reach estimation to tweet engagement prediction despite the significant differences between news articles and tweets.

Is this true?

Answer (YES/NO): YES